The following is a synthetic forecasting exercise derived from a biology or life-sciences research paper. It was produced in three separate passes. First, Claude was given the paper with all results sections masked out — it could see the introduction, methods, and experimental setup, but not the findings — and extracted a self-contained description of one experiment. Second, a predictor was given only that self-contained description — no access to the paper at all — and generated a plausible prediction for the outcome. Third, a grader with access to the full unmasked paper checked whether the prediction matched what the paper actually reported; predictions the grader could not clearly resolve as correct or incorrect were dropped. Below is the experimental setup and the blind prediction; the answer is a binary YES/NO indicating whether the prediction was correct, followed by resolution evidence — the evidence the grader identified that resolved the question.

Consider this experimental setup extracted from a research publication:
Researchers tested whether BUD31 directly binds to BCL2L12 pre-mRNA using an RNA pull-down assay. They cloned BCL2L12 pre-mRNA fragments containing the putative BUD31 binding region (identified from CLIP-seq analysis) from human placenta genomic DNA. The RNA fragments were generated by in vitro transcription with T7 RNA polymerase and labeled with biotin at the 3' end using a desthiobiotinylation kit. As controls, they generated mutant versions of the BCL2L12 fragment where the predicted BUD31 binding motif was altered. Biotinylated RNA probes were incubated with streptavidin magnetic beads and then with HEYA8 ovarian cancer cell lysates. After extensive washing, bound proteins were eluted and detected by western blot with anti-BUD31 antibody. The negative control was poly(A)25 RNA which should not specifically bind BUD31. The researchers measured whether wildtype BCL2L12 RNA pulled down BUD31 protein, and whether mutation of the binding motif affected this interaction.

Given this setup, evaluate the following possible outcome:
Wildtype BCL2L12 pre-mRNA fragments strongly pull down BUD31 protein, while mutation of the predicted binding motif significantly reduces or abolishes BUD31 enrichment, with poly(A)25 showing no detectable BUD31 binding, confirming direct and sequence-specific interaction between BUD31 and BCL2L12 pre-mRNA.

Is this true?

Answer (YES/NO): YES